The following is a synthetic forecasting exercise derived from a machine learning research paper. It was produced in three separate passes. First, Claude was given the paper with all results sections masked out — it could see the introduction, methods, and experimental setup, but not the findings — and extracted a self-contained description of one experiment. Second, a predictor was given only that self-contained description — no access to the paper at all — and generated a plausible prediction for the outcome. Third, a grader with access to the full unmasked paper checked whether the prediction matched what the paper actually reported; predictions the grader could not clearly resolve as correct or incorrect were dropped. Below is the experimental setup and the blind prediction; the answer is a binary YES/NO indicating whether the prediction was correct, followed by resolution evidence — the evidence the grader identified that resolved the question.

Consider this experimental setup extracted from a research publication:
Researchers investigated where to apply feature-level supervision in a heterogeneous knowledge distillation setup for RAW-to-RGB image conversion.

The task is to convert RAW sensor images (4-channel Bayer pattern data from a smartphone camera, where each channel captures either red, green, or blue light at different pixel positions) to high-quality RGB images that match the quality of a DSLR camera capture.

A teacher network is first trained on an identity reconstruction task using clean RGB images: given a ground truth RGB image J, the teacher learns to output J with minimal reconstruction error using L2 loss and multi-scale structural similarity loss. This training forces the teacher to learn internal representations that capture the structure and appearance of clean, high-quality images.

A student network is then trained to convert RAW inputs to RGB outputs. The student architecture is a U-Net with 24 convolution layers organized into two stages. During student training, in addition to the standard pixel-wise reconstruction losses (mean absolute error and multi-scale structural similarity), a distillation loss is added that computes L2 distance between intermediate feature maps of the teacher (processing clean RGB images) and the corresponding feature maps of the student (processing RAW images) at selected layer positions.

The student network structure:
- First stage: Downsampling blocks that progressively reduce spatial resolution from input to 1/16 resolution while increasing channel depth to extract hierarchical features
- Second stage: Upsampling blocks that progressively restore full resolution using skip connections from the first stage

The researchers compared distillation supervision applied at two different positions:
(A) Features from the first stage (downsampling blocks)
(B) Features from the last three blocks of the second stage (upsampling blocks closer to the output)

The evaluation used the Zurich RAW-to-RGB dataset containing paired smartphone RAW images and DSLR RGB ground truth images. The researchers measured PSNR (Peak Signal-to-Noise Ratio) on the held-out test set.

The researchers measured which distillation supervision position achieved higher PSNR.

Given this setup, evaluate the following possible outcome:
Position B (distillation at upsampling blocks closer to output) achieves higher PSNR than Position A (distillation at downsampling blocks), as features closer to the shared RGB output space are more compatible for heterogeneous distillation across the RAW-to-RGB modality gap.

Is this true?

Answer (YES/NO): YES